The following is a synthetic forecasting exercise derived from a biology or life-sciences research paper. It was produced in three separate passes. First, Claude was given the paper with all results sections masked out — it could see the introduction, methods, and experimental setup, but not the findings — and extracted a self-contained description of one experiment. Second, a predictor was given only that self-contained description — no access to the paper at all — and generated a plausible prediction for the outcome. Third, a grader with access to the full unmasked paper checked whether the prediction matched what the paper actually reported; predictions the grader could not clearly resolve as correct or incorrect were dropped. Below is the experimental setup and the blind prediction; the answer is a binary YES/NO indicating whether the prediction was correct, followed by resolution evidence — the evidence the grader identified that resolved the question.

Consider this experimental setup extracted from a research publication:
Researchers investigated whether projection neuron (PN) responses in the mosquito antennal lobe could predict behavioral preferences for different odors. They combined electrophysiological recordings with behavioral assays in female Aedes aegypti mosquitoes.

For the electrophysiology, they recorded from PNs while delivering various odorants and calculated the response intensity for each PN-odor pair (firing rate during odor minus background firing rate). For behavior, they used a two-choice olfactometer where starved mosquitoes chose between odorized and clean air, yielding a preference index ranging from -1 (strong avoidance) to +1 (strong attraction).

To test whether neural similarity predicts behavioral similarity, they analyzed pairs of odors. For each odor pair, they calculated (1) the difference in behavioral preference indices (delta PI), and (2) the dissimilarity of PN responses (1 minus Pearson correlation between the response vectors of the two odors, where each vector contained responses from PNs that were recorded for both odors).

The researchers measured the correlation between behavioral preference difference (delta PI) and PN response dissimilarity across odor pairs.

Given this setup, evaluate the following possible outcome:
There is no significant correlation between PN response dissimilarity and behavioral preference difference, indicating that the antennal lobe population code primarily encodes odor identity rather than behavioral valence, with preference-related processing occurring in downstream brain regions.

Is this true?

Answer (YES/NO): NO